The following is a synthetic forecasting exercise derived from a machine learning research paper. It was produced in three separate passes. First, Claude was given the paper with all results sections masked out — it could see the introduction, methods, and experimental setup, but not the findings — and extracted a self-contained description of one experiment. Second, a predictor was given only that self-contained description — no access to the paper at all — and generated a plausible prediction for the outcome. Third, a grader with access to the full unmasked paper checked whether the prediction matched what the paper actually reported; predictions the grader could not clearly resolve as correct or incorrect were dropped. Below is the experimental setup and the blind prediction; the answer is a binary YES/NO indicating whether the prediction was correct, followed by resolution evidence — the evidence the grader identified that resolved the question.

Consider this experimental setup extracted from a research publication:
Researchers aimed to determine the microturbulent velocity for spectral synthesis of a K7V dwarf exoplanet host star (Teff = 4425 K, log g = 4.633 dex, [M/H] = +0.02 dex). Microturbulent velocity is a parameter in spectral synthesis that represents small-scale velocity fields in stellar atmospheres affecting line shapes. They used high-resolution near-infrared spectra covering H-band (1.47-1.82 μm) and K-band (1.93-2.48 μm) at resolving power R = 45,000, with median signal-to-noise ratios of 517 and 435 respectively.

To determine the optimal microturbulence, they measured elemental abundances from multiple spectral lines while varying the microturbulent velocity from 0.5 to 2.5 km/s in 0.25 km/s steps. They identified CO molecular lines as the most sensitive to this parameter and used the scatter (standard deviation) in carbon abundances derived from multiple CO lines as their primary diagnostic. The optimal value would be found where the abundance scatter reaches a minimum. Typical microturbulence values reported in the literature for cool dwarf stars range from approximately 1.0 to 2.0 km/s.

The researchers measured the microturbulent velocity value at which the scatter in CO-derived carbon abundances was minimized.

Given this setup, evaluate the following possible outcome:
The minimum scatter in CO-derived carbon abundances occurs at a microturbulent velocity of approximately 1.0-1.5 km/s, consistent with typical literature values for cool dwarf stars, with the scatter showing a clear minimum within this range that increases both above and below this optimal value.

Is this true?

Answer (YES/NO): YES